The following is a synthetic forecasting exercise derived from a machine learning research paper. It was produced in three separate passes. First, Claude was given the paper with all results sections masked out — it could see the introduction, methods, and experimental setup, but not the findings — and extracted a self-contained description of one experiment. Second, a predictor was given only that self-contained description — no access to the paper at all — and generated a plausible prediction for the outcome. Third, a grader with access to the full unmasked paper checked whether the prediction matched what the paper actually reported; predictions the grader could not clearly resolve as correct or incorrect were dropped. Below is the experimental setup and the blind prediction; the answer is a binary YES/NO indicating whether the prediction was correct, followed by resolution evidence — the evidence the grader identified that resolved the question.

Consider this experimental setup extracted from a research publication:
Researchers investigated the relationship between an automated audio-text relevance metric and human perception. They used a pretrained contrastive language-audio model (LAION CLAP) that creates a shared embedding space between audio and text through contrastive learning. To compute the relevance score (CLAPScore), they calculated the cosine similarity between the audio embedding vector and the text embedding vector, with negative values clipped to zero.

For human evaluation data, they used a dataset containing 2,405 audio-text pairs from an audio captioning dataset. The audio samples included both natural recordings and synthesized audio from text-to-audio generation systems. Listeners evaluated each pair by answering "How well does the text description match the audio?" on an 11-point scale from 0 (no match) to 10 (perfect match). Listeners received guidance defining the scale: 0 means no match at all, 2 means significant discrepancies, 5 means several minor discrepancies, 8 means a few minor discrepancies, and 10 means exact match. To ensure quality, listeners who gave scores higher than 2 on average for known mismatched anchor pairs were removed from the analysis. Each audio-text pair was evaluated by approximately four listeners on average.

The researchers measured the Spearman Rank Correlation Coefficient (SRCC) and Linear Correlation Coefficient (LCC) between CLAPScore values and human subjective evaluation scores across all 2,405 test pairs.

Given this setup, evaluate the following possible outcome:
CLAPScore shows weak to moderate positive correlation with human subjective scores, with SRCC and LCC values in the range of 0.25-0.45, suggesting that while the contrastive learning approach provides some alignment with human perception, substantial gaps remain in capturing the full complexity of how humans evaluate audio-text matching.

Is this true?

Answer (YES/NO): YES